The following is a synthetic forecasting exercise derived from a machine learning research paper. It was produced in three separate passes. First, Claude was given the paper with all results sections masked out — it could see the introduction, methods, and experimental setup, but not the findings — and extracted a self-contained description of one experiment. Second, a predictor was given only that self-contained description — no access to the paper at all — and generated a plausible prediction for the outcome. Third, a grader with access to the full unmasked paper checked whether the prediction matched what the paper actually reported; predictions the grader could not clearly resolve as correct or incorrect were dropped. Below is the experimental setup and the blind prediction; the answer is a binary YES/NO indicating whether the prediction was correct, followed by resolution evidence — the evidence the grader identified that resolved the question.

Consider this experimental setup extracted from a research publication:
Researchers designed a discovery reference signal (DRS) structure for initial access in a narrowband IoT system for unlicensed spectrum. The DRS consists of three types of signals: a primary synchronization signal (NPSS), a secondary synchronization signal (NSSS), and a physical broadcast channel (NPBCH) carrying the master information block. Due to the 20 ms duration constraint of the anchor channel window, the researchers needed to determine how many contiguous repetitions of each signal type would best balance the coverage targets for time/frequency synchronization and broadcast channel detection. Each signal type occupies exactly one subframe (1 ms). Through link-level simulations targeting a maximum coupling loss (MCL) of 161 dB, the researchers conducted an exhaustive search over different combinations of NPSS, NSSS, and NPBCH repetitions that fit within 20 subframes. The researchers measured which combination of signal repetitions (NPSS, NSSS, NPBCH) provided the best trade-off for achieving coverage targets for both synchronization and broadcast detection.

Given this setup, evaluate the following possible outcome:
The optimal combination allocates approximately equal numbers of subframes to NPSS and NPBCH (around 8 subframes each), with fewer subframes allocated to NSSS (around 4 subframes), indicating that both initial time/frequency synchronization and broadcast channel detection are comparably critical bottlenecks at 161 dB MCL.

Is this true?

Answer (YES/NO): NO